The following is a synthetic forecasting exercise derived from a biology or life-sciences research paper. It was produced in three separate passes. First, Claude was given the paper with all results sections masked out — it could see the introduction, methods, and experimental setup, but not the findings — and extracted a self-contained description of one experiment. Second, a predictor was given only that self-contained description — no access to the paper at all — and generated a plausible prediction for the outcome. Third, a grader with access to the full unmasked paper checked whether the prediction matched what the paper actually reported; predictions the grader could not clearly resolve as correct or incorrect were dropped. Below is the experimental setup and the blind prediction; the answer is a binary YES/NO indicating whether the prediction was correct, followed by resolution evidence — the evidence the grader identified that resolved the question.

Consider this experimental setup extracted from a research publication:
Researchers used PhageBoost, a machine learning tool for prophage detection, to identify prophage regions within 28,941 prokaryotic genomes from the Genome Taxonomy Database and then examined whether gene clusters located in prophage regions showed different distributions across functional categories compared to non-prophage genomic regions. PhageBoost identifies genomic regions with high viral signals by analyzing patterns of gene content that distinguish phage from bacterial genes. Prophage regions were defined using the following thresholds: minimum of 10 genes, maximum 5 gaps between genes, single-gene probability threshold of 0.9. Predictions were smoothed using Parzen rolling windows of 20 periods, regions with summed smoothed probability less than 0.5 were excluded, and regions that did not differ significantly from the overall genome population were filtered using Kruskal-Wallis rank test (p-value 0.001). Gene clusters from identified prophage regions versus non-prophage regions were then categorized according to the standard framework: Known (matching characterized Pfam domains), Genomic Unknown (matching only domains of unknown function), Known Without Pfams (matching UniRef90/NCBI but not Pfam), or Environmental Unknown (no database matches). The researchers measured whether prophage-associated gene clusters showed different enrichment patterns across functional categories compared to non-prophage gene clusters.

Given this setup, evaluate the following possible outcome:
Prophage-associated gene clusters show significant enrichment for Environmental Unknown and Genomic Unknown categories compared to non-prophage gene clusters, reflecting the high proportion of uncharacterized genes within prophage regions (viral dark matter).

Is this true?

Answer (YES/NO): YES